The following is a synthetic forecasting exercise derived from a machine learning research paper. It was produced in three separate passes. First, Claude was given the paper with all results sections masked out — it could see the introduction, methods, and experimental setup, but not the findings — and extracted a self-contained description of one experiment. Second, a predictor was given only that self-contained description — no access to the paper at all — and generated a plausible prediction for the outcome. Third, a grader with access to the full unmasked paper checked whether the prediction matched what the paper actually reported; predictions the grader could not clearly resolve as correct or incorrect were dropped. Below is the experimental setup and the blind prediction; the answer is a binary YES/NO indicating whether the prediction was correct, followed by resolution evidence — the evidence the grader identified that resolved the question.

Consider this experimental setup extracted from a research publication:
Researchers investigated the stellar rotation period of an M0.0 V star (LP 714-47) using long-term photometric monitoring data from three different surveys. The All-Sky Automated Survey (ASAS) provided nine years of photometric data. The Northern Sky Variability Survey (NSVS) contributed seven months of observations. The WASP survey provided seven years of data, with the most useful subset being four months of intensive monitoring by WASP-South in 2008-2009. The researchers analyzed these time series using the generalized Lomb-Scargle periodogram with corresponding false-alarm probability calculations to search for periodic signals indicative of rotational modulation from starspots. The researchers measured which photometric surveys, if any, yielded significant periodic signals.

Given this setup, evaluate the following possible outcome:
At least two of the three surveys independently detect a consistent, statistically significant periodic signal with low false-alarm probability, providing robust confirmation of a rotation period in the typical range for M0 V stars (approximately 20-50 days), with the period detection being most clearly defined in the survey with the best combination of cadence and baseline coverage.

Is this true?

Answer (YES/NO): NO